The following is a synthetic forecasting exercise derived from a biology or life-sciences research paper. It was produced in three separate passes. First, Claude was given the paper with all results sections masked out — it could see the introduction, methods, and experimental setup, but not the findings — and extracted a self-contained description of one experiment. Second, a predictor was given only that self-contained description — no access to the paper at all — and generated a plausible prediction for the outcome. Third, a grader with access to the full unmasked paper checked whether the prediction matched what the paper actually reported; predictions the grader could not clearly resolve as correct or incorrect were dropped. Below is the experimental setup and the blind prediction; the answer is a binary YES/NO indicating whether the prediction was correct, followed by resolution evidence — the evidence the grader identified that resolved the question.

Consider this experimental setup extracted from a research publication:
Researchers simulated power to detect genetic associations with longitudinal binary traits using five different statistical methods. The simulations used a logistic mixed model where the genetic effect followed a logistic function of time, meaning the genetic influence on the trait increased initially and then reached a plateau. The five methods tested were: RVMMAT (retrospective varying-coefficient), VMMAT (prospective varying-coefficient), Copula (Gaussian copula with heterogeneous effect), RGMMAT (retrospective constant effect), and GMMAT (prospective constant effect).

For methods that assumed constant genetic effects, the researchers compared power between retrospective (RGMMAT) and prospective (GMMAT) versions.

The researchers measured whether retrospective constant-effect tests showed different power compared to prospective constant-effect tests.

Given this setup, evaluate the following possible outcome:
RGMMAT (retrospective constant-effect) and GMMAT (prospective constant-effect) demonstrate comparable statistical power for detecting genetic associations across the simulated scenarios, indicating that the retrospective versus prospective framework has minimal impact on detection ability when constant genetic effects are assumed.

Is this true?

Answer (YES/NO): NO